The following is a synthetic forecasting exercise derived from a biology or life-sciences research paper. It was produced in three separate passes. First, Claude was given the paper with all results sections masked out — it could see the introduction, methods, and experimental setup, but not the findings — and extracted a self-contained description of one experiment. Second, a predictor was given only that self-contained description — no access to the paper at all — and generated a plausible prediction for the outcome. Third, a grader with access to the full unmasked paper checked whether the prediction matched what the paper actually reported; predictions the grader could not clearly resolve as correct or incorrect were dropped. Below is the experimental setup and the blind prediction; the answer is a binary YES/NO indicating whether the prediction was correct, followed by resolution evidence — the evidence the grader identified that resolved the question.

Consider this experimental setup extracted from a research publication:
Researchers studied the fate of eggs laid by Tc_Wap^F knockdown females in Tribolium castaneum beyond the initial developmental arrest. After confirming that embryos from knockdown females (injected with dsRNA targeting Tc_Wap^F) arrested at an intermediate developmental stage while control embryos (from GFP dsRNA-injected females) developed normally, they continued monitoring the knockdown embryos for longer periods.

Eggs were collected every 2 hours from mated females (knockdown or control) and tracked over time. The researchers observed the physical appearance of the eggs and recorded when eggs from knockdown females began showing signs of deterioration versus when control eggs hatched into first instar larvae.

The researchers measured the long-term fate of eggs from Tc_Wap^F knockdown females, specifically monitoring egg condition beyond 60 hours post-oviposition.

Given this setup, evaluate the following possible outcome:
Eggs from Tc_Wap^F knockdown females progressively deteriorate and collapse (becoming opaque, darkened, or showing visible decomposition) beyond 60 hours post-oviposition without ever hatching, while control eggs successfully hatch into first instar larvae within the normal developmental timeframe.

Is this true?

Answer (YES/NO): YES